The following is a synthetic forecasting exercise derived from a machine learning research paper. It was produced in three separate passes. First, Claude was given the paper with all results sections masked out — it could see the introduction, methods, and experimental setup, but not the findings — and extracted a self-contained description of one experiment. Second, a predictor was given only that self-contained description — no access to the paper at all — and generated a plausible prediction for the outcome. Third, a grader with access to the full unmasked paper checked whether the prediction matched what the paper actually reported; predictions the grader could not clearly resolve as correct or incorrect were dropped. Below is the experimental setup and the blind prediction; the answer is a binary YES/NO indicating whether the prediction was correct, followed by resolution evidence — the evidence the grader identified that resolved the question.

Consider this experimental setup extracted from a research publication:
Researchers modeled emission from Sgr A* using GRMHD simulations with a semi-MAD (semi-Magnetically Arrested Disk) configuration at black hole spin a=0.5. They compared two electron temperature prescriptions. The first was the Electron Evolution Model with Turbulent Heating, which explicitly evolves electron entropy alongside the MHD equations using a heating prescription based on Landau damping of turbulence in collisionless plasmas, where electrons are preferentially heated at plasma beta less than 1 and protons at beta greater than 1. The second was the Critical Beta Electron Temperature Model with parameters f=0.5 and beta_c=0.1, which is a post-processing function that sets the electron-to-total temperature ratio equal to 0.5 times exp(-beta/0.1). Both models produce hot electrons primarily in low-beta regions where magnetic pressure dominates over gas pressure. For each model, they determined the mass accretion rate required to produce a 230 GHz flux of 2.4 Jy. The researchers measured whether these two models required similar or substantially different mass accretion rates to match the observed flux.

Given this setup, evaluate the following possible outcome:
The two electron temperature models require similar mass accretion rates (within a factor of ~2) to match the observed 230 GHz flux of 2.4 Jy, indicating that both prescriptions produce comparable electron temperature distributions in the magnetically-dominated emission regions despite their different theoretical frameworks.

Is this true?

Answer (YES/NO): YES